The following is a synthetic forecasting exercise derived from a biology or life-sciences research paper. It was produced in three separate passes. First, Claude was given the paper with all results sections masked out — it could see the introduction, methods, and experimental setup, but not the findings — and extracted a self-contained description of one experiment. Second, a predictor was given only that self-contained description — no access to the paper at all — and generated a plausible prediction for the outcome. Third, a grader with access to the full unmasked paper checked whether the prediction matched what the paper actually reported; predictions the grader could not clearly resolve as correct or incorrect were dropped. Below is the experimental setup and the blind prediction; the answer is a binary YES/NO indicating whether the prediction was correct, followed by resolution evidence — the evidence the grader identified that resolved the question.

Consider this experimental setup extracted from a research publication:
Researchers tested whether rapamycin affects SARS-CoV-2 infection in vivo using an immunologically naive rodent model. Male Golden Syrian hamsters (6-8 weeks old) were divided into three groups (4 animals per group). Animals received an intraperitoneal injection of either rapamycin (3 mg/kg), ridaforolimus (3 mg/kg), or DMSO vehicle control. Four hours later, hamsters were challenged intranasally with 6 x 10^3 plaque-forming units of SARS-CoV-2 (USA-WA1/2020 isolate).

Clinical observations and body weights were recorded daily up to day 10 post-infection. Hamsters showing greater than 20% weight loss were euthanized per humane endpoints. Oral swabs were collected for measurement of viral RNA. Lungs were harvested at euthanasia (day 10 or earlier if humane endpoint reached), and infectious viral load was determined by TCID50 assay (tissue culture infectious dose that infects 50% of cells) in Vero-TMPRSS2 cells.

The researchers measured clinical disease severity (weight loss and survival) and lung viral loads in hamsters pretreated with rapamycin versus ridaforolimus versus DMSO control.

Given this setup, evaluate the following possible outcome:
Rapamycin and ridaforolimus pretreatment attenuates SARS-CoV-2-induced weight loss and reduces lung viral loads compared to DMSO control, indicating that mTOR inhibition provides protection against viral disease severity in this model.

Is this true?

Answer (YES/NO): NO